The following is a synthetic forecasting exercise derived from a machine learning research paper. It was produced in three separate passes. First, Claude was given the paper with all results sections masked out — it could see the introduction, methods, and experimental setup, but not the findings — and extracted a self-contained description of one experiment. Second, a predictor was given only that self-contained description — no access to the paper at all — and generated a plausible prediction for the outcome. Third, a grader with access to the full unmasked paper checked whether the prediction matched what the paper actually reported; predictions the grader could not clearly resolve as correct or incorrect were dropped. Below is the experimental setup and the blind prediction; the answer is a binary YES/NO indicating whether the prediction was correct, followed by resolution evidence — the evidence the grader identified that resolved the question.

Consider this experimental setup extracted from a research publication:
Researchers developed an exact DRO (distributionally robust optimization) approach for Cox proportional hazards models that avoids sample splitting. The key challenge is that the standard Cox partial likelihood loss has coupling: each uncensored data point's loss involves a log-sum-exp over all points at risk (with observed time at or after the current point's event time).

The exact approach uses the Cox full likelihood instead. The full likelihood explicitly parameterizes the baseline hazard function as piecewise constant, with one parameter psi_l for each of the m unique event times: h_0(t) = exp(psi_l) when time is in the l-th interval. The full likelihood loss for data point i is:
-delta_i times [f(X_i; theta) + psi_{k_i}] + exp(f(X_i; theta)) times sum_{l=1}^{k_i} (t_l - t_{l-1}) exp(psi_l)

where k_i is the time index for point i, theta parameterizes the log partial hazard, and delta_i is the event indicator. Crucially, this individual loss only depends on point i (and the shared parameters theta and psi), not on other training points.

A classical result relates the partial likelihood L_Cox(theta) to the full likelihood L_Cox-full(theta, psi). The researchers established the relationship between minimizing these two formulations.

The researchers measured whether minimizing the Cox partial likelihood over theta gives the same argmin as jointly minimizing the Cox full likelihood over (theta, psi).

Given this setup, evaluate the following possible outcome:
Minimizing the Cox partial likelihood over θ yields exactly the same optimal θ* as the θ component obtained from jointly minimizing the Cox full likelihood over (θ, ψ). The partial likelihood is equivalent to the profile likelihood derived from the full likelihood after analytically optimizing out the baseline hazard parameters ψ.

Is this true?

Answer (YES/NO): YES